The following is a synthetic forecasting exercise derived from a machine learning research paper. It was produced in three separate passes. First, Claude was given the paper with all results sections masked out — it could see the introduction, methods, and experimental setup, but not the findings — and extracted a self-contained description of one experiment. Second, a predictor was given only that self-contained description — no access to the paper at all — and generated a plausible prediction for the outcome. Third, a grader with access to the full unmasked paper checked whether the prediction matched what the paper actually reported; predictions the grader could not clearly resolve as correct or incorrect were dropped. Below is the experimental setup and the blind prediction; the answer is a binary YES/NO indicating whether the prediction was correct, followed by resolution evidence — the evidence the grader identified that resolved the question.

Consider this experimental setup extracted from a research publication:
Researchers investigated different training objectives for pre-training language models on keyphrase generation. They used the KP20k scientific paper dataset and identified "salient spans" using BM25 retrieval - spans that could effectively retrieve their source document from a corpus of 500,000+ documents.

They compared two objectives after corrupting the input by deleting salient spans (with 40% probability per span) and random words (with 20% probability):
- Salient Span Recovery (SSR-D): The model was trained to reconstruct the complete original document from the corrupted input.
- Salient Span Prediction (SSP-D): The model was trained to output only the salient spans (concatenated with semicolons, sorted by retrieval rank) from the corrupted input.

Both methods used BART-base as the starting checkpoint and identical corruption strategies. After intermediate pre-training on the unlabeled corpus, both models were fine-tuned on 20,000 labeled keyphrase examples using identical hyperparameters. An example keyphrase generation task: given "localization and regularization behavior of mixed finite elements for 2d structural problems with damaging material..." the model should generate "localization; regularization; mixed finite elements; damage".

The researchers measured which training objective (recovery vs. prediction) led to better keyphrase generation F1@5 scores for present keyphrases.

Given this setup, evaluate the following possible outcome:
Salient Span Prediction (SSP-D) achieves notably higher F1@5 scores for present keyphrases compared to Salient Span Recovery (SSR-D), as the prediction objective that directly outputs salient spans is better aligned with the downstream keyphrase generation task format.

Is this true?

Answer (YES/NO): NO